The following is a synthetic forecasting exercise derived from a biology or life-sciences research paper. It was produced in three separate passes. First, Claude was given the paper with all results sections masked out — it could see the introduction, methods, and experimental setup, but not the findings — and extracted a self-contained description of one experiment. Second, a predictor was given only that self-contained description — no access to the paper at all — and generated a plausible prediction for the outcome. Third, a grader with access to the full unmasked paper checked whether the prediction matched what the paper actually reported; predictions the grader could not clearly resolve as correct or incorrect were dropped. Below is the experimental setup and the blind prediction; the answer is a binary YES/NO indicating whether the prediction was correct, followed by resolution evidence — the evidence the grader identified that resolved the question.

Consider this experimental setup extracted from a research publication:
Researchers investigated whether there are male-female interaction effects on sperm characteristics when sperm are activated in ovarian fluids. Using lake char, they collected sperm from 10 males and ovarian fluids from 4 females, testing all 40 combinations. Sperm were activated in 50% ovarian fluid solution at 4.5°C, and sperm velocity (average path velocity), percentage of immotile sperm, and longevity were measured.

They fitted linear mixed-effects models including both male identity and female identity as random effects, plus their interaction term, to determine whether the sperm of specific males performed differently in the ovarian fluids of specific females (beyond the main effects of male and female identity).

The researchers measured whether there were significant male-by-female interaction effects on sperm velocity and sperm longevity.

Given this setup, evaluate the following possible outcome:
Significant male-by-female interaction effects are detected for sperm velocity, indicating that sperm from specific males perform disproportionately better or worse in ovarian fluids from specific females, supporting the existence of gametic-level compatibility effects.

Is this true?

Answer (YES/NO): YES